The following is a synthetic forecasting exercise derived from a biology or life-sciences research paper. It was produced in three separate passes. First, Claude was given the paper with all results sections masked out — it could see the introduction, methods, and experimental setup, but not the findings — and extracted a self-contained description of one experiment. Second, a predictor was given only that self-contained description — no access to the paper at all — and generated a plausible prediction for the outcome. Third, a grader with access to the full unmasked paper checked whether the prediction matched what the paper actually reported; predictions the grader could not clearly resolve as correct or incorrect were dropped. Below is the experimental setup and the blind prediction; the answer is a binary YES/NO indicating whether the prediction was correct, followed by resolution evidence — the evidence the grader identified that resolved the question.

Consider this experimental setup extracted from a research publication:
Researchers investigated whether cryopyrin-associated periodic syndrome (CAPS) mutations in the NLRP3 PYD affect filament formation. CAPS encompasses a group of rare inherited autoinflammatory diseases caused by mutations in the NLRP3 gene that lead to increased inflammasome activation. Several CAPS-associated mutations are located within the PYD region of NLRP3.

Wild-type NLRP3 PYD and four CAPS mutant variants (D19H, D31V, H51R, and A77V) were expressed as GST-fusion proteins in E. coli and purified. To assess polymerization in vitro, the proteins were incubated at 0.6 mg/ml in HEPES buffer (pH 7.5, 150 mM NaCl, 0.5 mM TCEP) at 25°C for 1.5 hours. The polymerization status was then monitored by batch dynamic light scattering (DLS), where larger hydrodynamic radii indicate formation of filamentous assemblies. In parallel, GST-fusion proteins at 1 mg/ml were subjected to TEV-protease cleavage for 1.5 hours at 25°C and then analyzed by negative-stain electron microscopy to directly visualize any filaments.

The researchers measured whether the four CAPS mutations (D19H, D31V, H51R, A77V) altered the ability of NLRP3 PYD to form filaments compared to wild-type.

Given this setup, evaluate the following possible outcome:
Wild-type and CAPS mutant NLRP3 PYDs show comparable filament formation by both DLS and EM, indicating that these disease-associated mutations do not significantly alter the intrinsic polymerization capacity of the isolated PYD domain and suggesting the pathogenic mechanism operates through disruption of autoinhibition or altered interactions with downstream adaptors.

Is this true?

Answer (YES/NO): NO